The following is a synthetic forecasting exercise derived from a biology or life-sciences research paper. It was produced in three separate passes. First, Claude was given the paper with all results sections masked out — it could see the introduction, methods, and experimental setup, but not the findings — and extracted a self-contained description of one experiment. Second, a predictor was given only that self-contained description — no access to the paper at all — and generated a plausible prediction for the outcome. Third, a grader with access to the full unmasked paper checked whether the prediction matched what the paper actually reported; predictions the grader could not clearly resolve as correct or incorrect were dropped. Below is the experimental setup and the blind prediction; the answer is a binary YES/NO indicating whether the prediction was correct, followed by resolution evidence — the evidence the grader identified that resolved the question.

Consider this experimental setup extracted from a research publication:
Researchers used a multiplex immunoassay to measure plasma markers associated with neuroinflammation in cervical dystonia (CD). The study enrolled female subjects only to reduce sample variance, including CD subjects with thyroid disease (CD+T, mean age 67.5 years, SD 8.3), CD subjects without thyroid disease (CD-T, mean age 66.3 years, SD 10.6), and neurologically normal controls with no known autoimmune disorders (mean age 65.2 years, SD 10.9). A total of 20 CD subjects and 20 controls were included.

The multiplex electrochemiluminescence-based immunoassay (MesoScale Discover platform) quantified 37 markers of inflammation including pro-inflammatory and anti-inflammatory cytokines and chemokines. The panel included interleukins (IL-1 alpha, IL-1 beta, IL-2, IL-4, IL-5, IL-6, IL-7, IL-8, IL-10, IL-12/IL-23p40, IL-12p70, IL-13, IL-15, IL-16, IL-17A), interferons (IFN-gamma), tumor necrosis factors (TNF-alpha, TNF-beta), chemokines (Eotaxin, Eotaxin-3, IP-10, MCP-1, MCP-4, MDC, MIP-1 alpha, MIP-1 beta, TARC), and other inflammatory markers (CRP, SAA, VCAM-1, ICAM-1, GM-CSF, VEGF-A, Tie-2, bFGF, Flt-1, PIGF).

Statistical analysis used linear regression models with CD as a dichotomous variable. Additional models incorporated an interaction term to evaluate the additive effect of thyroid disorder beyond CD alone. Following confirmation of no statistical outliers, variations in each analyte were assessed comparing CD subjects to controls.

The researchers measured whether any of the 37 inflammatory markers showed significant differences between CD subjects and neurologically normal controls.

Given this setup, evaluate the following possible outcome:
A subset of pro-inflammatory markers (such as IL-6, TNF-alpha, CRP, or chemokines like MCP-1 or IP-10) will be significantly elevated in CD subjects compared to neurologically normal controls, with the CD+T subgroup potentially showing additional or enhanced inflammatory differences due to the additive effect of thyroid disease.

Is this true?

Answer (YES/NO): NO